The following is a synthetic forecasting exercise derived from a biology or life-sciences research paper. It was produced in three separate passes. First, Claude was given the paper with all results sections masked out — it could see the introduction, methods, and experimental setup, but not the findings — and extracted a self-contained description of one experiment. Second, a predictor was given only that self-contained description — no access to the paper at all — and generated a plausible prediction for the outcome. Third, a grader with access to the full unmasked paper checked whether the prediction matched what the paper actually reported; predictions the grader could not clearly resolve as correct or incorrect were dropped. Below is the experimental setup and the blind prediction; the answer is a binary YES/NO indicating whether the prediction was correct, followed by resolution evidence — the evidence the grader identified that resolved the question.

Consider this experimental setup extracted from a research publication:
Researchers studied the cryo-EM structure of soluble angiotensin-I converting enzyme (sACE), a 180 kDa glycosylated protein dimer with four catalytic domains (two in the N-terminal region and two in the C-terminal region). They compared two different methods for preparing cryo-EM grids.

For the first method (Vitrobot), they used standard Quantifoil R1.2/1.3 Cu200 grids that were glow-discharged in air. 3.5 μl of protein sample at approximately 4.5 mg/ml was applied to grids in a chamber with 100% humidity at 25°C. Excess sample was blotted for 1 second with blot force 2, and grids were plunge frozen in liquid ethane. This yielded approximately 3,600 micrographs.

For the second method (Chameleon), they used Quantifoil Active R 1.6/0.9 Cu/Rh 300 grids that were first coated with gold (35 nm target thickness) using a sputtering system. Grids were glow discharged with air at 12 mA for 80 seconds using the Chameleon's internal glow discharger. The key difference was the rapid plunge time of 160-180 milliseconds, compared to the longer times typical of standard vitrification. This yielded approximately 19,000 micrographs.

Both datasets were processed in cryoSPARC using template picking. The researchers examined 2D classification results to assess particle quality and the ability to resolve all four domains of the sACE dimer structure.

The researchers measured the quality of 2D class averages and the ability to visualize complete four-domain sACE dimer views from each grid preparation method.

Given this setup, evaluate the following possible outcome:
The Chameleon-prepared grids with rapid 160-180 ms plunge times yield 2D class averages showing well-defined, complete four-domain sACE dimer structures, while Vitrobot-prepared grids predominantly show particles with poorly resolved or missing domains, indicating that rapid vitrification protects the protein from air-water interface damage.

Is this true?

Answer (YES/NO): YES